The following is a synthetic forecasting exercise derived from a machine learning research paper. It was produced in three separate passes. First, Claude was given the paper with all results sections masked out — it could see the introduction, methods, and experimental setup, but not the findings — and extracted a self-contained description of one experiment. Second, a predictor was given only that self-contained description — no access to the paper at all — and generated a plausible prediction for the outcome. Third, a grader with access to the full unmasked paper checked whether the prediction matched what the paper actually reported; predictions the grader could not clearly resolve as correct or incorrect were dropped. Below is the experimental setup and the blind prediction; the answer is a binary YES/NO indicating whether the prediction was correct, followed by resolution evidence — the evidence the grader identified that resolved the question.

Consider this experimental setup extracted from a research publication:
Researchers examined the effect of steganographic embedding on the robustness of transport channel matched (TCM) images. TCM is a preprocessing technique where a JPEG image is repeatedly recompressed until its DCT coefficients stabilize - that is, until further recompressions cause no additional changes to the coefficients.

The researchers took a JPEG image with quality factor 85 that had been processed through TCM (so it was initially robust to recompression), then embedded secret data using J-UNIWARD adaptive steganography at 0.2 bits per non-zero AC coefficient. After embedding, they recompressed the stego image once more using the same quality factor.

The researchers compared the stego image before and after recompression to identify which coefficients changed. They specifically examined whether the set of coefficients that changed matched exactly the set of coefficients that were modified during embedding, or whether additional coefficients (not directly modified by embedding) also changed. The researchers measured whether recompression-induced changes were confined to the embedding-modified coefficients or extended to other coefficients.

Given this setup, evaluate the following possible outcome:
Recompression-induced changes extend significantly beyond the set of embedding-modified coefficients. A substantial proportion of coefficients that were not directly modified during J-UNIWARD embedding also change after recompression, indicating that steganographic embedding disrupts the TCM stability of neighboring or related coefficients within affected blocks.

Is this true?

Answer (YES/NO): YES